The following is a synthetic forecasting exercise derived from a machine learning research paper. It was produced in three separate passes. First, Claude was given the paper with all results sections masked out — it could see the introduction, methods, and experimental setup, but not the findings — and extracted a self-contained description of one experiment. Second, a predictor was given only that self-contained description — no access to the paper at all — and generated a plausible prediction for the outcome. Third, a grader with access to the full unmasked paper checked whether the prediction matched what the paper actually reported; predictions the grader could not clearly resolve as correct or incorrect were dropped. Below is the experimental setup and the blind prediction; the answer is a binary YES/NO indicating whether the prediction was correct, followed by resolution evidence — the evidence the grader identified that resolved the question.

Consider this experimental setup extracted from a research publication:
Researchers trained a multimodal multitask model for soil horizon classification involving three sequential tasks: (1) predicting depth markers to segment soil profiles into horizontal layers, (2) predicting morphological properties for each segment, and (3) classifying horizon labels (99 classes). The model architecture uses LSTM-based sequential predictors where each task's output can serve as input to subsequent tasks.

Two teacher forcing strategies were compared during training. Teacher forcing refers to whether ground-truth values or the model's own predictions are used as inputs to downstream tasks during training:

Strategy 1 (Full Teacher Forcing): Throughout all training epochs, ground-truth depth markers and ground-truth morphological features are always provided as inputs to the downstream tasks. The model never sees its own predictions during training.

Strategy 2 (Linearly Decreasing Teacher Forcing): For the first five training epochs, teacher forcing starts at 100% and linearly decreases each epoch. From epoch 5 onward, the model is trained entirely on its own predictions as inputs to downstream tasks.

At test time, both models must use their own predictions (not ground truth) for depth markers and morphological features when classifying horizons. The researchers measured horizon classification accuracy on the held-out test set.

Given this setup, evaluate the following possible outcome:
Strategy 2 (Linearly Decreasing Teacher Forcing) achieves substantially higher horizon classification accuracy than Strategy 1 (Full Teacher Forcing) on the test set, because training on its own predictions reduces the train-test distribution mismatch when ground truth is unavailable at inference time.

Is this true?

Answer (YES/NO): YES